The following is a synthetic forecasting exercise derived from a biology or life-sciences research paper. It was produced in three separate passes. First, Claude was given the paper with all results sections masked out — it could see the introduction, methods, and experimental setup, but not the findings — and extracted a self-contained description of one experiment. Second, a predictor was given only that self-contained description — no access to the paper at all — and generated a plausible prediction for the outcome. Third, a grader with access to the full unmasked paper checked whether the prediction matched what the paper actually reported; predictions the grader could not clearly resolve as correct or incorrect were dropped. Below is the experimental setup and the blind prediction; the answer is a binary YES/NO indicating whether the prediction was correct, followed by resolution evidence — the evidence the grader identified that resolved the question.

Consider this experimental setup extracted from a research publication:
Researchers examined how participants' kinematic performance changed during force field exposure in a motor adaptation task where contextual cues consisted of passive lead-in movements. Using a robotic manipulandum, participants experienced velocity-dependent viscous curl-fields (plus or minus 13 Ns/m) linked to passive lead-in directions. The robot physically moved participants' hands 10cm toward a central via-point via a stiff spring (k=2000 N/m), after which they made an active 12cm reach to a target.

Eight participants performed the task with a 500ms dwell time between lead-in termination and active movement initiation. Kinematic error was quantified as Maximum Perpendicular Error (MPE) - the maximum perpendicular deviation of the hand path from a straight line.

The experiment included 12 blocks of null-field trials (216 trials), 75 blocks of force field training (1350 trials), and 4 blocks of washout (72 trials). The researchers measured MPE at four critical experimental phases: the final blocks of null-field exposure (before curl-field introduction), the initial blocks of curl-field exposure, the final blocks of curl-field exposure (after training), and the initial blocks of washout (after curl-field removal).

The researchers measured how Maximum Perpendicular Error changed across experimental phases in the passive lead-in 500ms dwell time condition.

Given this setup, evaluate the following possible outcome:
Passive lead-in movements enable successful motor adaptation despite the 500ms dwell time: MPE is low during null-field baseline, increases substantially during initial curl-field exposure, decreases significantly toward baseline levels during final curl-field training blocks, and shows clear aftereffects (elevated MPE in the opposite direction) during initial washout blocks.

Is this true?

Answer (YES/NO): YES